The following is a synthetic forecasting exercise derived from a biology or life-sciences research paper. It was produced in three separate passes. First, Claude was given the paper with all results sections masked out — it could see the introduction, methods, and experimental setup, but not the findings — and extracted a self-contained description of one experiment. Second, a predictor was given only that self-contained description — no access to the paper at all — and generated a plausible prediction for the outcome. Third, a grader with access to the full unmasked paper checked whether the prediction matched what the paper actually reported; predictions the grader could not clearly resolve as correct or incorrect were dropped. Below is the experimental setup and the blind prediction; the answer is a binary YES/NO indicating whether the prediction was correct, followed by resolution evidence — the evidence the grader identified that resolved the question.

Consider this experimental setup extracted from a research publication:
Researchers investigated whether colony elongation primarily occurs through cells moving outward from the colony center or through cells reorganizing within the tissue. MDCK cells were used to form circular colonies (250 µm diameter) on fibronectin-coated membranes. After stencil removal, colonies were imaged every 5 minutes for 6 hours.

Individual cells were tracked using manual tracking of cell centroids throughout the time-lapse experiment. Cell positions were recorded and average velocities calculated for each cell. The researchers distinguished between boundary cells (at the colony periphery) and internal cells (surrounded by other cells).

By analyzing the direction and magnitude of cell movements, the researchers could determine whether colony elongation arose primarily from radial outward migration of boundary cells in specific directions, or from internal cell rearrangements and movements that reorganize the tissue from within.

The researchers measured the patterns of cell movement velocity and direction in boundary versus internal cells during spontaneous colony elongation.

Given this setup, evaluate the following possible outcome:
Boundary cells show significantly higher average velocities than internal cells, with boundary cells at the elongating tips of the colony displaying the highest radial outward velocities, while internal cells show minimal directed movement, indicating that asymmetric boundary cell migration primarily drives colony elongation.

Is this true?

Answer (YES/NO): NO